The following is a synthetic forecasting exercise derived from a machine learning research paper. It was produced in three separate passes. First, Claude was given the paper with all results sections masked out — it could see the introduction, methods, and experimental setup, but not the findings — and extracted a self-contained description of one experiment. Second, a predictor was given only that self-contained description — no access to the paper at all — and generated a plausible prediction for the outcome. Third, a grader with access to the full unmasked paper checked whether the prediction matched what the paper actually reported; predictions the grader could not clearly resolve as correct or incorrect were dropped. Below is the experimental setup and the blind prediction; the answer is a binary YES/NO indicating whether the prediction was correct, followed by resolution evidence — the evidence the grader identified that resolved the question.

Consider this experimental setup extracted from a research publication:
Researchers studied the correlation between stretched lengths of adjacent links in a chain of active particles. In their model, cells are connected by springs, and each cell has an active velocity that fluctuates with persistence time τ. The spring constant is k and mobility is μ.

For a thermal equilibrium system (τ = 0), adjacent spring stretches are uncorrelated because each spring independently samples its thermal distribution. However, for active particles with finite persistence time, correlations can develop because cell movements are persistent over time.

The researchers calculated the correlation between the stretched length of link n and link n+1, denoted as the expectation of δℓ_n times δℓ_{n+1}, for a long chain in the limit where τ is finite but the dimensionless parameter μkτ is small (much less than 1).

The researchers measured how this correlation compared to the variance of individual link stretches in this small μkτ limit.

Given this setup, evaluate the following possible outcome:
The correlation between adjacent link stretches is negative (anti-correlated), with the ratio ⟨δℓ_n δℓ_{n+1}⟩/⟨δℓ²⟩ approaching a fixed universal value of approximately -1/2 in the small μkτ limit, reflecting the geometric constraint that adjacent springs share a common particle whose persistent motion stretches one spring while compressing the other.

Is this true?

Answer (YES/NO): NO